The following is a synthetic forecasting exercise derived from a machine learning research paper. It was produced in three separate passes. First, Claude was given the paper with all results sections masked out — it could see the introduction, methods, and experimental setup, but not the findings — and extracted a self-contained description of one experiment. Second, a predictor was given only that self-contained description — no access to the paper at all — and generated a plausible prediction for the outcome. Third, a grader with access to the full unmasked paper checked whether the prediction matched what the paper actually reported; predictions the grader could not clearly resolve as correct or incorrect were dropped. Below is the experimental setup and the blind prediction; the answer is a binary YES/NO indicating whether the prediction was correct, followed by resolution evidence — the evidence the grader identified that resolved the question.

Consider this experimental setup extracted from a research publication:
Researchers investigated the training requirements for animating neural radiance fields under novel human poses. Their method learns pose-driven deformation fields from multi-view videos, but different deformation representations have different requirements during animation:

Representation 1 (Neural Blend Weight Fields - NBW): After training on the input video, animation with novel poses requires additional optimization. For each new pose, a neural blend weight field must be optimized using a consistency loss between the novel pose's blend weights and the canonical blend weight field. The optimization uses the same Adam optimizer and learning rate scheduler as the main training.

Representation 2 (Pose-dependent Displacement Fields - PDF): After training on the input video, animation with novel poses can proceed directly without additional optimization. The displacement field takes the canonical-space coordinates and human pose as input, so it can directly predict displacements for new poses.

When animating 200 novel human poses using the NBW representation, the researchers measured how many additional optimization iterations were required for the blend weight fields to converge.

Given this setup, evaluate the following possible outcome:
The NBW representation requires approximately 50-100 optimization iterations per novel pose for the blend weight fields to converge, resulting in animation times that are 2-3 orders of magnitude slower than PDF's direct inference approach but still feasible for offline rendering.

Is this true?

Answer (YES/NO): YES